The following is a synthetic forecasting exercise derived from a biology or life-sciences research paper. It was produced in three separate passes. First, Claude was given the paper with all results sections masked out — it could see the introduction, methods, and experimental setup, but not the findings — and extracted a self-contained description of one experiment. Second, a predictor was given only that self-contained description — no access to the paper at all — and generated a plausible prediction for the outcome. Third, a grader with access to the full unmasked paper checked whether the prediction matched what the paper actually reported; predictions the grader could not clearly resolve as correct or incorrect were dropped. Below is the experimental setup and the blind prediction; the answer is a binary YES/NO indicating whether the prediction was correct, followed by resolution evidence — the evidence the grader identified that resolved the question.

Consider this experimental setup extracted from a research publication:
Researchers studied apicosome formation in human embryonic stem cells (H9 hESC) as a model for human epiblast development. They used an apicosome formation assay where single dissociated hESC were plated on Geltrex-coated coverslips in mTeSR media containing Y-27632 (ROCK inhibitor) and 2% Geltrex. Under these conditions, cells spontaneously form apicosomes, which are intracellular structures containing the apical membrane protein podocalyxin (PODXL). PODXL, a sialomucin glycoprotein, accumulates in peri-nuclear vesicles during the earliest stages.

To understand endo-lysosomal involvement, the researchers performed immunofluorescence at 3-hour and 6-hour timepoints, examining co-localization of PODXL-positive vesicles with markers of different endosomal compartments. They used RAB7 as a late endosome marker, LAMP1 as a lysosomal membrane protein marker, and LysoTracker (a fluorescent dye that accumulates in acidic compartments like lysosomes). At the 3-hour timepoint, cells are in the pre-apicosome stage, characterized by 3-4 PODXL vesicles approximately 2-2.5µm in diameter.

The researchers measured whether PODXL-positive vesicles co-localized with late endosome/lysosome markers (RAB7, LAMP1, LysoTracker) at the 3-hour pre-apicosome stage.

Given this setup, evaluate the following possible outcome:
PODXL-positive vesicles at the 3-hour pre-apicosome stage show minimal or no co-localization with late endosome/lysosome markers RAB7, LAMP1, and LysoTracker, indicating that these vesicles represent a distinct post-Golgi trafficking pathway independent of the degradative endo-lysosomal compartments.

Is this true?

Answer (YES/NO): NO